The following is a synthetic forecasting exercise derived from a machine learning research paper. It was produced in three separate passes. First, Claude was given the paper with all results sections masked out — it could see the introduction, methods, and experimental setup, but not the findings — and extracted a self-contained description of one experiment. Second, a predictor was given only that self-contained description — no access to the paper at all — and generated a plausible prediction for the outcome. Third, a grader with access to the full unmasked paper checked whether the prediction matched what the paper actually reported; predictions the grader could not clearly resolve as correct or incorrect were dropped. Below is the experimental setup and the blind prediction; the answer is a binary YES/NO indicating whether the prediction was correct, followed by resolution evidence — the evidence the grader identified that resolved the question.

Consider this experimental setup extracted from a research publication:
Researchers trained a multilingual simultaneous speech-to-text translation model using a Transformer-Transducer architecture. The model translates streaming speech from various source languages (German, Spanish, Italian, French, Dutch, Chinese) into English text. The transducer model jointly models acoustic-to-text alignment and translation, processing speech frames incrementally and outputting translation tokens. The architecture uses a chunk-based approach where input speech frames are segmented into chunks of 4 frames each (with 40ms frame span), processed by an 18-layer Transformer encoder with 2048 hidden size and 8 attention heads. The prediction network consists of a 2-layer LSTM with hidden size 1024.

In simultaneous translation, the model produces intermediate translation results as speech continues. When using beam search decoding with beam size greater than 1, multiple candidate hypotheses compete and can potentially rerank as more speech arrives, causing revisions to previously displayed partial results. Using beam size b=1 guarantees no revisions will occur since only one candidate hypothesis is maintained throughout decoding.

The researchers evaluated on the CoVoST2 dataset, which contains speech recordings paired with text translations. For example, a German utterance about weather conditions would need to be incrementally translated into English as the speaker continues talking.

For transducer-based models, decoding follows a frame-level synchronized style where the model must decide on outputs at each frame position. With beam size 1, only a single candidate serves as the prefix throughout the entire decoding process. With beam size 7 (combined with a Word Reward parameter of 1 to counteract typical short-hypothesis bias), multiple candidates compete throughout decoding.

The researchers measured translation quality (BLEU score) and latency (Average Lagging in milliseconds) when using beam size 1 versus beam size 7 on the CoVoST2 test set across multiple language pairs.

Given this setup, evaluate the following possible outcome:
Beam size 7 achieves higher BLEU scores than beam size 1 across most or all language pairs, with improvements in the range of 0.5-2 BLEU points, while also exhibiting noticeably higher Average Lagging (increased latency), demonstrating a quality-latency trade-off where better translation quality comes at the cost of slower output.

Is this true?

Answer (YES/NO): NO